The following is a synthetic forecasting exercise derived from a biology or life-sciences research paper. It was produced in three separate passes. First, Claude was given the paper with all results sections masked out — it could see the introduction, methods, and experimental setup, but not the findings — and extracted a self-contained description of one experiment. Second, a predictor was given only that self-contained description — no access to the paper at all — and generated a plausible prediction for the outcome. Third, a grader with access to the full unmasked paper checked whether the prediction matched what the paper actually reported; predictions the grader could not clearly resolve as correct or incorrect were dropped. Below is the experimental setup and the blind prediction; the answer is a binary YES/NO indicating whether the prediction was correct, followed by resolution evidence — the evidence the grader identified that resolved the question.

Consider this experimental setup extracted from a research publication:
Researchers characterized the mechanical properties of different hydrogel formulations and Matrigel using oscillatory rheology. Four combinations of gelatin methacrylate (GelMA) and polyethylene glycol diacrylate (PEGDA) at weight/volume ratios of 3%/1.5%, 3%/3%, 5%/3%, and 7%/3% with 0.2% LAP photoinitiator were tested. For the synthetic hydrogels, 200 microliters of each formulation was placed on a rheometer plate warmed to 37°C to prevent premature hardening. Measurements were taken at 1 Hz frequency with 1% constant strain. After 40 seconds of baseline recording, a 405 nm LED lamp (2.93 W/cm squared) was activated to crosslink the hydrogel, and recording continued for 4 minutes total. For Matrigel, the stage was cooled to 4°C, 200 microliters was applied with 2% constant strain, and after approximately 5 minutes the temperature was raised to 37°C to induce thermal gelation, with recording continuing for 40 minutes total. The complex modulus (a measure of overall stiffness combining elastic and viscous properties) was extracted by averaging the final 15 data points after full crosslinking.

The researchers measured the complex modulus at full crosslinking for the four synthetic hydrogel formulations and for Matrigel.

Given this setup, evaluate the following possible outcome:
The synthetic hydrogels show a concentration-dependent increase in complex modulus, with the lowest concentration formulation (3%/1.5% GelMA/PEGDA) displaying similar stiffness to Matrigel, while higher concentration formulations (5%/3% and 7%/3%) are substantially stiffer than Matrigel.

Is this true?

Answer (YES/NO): NO